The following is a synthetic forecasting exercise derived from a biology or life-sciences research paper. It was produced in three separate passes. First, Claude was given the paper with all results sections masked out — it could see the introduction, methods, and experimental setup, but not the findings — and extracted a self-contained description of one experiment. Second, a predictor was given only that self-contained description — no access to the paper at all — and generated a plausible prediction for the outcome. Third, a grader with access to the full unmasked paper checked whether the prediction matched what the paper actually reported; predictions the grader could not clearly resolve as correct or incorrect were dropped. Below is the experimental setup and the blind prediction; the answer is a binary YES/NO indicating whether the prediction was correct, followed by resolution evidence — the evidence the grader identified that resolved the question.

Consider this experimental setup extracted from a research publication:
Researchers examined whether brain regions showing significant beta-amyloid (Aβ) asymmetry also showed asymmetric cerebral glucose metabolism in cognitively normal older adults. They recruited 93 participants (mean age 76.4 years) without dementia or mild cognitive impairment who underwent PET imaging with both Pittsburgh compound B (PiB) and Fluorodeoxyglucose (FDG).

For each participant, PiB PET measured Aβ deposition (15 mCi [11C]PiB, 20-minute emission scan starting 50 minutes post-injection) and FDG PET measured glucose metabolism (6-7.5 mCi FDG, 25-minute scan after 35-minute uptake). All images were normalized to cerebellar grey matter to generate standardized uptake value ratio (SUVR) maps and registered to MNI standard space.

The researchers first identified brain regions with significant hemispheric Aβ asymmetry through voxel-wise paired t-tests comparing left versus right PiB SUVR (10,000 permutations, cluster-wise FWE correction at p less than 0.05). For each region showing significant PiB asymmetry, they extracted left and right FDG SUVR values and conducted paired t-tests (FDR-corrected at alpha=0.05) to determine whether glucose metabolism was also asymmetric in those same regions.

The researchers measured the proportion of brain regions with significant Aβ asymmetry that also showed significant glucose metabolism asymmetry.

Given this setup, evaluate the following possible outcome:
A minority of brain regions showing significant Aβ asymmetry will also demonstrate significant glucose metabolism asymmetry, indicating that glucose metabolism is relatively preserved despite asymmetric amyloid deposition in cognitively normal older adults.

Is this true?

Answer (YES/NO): NO